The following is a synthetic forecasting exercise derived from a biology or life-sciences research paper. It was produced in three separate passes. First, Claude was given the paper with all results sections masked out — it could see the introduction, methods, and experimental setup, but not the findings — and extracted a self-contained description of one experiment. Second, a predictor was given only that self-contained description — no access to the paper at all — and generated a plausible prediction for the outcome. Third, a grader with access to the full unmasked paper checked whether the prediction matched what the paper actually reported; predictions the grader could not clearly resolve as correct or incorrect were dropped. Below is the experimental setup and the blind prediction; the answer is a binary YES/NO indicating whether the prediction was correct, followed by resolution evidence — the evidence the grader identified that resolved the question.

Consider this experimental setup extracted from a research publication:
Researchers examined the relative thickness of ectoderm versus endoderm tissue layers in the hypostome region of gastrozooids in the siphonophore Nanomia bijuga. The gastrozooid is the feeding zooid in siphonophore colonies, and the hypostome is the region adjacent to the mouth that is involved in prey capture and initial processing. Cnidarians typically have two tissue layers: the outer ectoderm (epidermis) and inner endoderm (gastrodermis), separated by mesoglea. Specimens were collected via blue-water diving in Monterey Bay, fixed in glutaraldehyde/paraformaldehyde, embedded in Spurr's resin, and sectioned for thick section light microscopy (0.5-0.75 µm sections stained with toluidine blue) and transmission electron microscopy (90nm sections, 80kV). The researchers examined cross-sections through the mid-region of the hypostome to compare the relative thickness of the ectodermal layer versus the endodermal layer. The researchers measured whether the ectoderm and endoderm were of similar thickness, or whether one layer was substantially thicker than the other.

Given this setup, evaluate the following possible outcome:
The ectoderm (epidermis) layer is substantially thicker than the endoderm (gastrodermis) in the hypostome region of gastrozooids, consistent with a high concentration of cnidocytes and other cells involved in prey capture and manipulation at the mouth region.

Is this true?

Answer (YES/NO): NO